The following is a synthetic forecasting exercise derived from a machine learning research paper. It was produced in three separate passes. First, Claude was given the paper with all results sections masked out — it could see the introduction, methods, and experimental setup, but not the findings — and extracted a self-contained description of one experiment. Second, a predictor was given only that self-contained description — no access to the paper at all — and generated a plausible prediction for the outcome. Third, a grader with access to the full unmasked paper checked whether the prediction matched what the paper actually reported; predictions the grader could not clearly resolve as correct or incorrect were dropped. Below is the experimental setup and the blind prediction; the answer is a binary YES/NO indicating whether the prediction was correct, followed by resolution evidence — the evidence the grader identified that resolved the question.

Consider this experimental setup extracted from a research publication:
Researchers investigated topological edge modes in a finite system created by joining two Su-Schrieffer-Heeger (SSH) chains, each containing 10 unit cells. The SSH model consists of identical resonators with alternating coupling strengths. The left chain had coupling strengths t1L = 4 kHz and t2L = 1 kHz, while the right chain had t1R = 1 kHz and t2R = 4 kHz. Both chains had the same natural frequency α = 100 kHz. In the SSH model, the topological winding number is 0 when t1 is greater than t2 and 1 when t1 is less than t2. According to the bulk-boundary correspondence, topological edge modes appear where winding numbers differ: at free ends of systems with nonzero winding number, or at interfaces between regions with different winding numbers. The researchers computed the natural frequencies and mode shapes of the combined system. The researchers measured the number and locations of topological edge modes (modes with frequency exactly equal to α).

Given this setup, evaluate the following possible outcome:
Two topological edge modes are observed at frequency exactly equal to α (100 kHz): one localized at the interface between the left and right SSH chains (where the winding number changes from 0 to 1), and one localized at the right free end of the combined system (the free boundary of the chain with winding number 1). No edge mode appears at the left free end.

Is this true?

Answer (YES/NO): YES